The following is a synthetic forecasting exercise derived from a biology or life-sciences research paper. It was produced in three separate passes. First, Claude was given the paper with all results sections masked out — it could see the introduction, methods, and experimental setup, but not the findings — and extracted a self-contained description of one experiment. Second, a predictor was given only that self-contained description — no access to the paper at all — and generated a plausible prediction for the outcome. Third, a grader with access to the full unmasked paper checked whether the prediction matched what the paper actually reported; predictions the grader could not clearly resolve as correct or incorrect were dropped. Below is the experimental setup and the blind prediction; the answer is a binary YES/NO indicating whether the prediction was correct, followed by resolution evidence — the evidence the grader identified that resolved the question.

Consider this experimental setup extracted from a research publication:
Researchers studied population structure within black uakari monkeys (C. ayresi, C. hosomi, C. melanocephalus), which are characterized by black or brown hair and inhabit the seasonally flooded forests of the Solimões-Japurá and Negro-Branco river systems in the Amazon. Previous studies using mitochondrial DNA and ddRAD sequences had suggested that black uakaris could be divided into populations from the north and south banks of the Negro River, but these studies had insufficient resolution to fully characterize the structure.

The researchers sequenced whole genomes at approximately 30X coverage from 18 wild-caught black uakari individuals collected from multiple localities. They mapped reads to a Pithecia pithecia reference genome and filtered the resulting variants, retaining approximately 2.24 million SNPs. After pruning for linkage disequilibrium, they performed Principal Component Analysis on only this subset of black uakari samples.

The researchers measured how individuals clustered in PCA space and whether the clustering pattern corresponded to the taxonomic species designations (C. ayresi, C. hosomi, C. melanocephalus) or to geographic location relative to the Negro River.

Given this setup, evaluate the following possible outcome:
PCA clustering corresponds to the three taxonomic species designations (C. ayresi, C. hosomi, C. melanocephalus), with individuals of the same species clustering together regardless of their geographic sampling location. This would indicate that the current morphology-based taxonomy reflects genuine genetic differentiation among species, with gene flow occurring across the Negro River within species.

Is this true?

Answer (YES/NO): NO